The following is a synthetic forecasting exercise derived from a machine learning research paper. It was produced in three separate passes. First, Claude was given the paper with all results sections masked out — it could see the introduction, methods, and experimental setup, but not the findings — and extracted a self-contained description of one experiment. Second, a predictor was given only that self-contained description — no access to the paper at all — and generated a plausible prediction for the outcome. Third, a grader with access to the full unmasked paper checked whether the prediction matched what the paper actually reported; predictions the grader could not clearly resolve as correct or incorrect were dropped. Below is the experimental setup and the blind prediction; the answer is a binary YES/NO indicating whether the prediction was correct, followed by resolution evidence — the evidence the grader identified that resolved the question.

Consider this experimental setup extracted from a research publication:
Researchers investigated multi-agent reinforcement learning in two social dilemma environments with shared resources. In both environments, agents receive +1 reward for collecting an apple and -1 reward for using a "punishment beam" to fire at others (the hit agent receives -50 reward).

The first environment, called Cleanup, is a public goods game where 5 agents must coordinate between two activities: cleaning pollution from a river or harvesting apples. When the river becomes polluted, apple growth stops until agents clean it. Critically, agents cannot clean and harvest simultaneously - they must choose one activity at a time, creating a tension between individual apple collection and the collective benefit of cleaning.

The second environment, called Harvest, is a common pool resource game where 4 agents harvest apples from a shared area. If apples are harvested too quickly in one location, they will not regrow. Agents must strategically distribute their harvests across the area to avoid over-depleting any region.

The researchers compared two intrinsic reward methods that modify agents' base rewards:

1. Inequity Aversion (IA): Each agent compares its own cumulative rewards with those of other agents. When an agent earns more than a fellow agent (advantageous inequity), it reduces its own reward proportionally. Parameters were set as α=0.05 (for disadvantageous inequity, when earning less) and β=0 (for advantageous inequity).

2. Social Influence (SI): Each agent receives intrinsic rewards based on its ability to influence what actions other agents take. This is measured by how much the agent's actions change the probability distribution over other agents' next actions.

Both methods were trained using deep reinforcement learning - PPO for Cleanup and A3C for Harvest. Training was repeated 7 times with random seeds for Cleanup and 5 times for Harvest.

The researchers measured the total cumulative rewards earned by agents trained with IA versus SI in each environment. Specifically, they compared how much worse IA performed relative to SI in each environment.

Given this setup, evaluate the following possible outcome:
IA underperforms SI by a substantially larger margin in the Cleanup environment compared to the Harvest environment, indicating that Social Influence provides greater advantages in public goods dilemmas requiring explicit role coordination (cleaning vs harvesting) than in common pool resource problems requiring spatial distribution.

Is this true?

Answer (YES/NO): NO